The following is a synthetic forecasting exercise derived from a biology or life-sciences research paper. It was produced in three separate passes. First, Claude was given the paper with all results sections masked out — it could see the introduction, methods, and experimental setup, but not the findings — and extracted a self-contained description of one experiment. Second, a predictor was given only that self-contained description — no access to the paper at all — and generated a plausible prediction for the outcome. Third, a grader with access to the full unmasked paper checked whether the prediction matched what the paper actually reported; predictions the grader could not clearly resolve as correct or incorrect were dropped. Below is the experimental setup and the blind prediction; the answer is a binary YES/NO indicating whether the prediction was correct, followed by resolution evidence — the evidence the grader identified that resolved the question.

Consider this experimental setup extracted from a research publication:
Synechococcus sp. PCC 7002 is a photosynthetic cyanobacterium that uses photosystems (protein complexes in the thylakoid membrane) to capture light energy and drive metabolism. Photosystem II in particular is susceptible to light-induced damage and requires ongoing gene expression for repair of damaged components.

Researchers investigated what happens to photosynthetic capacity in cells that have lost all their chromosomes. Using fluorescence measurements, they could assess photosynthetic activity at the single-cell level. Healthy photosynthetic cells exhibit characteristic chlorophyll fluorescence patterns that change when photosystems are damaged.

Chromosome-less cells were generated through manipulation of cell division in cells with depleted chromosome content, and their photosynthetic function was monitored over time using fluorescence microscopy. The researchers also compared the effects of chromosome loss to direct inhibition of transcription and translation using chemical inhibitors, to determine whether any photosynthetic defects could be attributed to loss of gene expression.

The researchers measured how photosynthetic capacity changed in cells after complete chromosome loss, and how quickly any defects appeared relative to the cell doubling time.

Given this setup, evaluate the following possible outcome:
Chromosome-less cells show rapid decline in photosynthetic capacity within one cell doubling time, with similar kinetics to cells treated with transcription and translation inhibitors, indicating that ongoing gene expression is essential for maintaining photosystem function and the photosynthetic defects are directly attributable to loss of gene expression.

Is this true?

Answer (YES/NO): NO